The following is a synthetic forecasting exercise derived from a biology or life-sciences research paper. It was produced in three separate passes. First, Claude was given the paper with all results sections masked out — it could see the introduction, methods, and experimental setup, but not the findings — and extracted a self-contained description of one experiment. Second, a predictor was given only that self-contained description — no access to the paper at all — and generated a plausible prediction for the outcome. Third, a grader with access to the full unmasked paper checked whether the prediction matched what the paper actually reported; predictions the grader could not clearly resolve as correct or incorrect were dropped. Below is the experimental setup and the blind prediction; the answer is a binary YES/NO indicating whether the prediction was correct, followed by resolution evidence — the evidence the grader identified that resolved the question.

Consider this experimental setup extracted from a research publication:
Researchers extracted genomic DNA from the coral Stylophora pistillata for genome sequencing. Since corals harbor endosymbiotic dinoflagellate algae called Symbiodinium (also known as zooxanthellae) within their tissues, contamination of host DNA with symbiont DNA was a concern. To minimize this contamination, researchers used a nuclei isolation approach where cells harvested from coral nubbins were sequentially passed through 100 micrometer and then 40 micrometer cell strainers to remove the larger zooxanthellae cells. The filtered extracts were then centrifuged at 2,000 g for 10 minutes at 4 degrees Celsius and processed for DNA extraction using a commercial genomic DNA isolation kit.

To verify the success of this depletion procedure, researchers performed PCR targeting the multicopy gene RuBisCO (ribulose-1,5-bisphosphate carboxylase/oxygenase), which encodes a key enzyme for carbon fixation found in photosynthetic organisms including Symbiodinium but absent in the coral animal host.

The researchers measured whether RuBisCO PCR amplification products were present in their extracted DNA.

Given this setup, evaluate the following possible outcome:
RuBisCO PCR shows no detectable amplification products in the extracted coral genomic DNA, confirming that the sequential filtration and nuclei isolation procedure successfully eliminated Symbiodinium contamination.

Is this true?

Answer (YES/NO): YES